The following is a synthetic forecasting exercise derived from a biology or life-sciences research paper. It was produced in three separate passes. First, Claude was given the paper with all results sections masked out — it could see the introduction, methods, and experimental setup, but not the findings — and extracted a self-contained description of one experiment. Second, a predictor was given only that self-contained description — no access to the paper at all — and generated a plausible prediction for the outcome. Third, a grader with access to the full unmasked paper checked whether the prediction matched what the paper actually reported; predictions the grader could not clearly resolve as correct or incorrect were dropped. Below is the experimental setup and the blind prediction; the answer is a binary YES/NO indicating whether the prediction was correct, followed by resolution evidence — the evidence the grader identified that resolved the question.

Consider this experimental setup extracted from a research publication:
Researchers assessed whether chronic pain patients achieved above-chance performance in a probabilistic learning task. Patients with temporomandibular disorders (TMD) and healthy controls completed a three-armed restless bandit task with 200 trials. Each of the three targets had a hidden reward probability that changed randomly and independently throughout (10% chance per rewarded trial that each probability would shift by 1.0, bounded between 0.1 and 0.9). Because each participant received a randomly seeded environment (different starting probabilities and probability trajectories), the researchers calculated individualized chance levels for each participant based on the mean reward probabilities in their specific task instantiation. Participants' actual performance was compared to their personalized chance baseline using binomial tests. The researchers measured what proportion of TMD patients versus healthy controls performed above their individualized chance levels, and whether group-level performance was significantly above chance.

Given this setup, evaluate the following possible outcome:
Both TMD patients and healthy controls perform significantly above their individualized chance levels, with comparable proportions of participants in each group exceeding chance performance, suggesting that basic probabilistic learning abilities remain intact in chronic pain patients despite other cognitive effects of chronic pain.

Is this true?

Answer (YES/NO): YES